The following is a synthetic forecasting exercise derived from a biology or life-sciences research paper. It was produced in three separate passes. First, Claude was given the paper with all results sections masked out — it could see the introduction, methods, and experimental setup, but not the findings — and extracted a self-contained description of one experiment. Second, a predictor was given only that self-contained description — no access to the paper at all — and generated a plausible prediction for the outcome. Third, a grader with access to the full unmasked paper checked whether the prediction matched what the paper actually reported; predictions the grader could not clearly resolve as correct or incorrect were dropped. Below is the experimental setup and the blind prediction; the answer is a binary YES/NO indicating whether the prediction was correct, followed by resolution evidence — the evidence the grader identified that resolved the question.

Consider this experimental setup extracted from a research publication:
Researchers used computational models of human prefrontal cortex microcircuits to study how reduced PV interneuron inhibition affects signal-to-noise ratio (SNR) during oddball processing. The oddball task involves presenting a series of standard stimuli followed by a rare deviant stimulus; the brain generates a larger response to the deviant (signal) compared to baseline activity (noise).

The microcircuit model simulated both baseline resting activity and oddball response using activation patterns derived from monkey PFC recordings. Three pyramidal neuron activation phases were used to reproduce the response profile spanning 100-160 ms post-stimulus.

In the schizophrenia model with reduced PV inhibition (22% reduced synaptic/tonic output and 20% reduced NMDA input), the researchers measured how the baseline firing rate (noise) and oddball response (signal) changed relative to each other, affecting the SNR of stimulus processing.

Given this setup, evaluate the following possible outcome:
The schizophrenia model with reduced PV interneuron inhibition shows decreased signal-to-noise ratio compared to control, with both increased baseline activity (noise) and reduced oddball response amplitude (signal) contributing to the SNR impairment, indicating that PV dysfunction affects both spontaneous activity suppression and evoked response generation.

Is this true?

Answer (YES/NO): NO